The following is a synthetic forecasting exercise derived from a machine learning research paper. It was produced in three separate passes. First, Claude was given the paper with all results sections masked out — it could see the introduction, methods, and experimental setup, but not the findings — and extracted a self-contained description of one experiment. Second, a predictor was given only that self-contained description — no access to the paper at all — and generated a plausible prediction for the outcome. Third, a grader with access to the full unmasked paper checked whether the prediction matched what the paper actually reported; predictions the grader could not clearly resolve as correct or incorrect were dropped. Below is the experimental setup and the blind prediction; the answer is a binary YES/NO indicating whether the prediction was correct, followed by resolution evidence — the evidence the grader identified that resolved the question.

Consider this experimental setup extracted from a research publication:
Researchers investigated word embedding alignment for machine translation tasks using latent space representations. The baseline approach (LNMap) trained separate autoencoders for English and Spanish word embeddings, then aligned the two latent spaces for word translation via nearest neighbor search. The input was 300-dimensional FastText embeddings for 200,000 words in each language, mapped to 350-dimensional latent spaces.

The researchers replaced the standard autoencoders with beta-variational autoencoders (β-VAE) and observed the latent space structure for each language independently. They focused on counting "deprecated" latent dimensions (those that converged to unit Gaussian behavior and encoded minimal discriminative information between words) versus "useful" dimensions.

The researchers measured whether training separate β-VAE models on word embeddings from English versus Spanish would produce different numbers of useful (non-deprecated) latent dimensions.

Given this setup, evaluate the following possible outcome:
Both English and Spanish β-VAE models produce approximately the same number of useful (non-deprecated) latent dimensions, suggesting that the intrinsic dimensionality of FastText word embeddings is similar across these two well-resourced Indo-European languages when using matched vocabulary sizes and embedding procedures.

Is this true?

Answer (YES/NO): YES